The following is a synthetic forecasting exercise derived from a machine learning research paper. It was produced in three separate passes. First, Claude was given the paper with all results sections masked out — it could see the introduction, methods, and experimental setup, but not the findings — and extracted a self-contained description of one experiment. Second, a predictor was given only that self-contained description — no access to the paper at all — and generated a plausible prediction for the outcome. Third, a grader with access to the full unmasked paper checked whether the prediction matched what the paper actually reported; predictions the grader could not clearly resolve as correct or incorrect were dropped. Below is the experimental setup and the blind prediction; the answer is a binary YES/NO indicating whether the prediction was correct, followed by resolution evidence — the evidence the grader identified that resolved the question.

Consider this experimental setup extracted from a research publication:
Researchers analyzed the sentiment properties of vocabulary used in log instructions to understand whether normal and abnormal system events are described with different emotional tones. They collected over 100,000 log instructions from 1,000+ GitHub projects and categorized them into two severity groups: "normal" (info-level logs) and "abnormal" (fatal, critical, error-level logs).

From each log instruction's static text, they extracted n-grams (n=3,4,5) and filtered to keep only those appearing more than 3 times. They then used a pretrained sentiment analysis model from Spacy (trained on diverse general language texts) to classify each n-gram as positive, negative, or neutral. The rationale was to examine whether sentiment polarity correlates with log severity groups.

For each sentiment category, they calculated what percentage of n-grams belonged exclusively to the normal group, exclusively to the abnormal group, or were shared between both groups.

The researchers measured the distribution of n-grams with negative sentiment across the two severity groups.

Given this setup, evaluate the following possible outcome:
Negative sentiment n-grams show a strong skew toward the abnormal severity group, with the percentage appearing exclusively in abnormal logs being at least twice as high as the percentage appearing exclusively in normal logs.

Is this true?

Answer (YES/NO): YES